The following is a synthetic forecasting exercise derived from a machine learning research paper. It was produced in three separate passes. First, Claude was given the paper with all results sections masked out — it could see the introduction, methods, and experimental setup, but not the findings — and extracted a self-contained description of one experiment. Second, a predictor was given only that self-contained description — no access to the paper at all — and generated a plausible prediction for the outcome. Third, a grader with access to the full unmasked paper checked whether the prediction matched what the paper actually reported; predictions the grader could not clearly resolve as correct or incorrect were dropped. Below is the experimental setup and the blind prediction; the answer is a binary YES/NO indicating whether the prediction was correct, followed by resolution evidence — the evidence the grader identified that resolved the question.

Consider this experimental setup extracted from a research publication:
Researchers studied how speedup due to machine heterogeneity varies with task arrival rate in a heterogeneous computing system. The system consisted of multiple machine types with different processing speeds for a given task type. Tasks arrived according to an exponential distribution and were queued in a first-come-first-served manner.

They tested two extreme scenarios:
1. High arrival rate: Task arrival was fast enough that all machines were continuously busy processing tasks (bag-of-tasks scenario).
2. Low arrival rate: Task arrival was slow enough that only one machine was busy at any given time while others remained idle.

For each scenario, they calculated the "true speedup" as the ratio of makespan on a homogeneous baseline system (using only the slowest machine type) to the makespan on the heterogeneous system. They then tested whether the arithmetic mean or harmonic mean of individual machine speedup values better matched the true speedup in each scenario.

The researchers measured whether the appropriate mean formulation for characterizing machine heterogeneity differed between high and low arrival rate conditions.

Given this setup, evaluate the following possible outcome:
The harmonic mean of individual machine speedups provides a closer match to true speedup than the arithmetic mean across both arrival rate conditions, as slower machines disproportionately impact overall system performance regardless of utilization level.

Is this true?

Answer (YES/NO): NO